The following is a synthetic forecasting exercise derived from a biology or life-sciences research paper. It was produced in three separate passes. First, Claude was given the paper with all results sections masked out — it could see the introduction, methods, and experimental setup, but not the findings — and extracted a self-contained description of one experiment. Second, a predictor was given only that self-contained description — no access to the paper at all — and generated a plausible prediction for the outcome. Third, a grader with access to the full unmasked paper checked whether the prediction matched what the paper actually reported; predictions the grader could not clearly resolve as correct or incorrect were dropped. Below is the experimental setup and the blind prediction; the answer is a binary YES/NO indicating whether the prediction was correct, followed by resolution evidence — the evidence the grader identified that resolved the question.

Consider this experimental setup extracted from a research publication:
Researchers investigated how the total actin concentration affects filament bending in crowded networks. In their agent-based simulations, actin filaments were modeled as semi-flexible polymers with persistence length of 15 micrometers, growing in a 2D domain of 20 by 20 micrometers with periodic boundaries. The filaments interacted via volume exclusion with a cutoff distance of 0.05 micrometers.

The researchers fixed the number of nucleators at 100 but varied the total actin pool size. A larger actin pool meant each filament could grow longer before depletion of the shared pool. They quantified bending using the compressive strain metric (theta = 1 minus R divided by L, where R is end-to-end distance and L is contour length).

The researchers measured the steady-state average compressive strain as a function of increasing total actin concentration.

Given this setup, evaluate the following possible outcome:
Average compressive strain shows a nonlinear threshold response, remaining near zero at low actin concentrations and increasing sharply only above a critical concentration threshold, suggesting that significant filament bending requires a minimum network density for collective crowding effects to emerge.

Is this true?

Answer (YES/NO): NO